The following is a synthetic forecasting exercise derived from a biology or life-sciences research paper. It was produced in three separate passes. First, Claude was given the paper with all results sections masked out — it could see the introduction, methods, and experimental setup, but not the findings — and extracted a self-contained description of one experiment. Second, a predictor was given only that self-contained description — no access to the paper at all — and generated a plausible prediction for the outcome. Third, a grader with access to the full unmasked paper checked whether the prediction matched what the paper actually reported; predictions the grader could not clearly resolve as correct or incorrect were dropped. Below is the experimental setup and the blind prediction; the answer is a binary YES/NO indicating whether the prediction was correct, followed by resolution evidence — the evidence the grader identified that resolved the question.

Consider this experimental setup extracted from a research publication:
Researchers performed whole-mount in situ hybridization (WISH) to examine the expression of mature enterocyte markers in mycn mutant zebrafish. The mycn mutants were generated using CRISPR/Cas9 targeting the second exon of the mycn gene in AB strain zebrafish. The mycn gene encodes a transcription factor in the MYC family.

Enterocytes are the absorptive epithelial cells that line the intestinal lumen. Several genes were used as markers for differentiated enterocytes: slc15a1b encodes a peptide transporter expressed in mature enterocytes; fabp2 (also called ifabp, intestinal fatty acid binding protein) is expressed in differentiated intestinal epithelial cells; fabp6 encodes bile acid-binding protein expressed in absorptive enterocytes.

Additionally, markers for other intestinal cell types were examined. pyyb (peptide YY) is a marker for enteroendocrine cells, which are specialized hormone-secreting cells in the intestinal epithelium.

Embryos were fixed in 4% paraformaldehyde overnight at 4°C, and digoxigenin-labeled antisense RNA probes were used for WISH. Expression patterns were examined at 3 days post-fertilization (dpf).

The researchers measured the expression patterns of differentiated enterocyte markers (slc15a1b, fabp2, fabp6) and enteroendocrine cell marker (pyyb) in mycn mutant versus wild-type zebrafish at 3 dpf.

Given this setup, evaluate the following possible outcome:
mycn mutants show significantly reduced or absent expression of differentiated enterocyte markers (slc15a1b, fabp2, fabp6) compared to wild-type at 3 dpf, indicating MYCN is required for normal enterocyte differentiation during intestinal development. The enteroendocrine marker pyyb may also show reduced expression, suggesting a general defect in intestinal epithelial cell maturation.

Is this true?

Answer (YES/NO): NO